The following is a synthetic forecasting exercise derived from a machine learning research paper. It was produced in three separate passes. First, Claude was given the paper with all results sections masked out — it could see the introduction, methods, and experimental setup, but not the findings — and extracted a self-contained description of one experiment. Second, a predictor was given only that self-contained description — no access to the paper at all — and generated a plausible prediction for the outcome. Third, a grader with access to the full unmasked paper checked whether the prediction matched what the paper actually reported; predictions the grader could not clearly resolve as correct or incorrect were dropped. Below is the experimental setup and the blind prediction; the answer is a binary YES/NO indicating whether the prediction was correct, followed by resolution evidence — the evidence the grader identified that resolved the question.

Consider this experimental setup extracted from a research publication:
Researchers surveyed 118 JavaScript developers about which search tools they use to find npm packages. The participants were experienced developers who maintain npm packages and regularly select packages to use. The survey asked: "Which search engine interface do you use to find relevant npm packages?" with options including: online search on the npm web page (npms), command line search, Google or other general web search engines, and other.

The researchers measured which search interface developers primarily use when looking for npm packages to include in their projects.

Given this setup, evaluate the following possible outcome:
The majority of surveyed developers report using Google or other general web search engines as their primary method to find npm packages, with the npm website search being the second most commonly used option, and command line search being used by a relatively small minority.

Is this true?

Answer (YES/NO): NO